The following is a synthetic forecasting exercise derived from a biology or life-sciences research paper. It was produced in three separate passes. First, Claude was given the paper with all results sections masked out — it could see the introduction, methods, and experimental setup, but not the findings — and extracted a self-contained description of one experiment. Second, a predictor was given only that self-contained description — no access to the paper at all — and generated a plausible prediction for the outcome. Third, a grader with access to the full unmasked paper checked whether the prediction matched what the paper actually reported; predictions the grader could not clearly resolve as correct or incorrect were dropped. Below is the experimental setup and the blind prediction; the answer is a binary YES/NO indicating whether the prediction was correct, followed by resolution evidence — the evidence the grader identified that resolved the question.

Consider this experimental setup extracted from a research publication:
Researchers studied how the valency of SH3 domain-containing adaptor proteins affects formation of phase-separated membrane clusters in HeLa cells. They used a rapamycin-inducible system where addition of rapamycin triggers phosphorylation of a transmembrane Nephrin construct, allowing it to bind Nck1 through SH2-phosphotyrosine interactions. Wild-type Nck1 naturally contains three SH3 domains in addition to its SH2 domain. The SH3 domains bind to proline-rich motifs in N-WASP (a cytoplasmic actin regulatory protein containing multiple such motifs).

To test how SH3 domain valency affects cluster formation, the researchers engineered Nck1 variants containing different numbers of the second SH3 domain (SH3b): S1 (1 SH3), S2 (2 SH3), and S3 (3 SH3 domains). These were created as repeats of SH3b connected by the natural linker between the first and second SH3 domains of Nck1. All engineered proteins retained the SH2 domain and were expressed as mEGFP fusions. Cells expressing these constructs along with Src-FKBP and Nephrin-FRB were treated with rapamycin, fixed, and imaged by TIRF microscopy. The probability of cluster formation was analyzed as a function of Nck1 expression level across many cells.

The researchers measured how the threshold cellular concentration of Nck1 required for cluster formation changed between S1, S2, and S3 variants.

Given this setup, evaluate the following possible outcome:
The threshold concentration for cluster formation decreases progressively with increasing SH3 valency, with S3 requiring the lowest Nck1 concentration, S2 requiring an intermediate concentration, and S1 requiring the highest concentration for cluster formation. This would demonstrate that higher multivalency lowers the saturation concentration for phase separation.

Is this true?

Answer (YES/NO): NO